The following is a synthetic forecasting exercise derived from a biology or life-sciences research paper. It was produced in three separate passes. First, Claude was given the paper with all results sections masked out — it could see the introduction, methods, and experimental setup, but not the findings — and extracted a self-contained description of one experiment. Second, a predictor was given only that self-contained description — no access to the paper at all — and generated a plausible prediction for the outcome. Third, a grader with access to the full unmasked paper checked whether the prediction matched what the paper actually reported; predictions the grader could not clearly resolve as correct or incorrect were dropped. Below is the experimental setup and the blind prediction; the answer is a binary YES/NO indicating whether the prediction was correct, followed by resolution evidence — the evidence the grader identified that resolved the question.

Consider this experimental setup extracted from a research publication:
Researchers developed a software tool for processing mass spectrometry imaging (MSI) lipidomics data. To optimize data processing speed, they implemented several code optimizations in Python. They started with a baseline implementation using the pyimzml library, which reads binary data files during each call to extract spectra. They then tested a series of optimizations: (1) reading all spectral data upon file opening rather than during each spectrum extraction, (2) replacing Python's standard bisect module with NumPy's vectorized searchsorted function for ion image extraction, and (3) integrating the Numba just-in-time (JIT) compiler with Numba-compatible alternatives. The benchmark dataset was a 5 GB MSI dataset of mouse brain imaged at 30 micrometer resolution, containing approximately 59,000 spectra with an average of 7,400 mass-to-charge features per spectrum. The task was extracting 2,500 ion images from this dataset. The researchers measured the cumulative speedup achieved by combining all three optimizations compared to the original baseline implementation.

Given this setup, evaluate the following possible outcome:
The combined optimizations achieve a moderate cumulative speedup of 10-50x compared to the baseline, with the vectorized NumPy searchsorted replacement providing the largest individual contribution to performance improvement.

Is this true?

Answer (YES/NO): NO